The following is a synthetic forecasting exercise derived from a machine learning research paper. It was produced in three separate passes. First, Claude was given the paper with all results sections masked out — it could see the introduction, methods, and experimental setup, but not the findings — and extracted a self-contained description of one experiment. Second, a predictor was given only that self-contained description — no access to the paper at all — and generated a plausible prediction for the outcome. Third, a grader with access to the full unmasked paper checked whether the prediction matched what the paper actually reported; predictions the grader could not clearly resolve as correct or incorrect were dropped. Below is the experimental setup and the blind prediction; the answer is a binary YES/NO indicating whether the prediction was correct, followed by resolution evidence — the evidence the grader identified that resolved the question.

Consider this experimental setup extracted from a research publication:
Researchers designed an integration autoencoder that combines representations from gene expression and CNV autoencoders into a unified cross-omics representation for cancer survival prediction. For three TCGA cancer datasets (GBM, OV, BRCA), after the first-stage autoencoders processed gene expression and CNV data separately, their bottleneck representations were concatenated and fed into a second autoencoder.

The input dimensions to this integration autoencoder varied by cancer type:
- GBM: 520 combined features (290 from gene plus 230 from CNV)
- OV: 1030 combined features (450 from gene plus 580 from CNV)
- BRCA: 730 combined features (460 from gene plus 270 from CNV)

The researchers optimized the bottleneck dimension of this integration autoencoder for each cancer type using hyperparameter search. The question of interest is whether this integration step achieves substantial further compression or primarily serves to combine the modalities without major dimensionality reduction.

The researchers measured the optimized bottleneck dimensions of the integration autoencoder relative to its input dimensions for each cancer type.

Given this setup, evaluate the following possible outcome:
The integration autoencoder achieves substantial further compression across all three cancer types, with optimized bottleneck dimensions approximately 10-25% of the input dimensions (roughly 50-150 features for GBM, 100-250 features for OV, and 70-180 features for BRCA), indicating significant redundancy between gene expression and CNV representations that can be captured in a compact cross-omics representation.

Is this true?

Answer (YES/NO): NO